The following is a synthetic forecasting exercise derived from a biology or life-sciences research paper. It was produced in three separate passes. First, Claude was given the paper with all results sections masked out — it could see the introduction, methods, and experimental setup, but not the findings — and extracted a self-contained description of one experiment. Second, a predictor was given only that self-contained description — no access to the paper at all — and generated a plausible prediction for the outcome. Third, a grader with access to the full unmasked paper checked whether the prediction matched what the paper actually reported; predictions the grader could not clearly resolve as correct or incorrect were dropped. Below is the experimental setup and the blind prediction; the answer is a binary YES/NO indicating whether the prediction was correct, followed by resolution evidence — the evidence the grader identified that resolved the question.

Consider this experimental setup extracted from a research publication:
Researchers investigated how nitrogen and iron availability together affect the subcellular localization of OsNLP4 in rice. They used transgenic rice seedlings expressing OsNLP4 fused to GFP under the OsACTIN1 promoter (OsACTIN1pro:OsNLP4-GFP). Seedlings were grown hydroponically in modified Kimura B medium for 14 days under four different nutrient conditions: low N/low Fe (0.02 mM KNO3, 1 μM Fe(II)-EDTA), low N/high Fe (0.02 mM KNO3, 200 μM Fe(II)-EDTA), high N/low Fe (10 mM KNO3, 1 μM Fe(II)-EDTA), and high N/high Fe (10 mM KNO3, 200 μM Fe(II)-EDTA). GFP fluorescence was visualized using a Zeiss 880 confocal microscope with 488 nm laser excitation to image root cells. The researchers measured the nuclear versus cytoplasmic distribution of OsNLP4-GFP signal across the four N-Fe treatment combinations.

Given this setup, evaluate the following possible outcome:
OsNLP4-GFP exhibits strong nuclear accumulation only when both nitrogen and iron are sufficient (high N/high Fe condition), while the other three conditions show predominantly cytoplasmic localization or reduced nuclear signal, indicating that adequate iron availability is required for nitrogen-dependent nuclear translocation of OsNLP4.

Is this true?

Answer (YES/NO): NO